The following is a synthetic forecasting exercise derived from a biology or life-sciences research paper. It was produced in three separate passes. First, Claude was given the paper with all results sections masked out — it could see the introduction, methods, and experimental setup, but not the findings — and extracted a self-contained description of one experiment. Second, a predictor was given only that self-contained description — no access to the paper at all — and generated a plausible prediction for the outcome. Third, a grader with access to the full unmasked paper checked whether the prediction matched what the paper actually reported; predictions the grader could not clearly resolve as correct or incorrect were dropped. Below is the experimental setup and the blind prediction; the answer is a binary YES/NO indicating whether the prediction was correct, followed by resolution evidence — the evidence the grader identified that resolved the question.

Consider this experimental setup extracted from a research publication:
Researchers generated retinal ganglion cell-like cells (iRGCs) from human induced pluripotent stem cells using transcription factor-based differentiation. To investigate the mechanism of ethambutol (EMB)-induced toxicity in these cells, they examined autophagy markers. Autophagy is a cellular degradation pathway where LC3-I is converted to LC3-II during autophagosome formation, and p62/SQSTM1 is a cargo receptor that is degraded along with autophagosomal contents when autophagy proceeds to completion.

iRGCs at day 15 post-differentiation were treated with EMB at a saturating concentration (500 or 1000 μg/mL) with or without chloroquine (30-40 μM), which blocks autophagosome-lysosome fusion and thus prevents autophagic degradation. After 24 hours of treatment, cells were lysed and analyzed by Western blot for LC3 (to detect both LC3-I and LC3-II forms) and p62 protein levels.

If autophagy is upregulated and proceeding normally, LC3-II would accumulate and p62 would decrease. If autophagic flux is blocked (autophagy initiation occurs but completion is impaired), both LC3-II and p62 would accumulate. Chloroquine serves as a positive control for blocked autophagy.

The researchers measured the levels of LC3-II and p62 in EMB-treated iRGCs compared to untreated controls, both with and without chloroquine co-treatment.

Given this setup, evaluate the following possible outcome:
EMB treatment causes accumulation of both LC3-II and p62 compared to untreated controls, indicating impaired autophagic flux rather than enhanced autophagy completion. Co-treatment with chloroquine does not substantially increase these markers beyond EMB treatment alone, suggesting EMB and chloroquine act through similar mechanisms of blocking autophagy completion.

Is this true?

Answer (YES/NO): YES